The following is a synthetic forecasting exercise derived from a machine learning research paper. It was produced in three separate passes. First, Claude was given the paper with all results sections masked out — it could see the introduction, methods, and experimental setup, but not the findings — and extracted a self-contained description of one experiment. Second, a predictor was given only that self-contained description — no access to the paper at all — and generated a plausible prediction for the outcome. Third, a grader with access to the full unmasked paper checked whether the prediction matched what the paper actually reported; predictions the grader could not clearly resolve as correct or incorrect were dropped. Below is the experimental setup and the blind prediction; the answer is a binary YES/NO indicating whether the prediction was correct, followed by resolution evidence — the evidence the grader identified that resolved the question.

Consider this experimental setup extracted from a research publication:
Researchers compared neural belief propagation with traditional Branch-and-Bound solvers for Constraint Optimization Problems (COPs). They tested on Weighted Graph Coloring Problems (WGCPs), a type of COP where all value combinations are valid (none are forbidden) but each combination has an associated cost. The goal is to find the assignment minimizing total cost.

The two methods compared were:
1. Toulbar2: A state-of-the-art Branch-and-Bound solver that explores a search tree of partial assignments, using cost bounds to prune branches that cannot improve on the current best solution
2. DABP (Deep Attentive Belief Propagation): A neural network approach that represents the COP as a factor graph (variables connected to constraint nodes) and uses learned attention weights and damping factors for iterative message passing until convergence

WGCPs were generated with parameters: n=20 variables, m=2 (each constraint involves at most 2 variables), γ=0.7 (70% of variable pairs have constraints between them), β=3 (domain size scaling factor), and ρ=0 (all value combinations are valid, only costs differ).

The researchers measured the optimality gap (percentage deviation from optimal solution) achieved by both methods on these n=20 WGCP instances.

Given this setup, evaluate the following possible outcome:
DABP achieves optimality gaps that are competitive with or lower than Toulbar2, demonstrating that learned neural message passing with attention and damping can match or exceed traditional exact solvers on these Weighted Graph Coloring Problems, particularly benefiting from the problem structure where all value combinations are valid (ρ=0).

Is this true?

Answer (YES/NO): YES